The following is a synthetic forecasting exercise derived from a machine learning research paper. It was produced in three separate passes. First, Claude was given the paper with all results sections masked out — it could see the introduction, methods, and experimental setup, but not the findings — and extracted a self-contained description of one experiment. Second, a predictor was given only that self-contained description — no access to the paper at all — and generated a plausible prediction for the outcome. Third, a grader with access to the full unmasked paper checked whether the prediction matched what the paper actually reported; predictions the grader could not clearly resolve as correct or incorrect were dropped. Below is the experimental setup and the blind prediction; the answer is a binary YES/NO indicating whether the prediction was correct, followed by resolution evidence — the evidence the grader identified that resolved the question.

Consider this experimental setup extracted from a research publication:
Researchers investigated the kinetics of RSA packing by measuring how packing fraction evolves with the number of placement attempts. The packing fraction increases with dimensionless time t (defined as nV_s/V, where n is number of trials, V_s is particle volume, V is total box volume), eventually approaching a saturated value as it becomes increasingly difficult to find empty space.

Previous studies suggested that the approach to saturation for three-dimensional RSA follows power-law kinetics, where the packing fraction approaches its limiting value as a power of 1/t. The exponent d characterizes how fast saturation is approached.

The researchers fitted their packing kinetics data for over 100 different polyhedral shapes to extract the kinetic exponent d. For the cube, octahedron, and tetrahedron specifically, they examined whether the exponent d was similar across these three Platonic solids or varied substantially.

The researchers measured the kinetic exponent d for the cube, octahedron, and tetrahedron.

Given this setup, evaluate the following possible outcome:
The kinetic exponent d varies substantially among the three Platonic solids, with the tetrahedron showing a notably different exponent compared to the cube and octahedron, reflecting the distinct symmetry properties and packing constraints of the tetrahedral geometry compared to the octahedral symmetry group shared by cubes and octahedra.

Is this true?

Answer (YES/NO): YES